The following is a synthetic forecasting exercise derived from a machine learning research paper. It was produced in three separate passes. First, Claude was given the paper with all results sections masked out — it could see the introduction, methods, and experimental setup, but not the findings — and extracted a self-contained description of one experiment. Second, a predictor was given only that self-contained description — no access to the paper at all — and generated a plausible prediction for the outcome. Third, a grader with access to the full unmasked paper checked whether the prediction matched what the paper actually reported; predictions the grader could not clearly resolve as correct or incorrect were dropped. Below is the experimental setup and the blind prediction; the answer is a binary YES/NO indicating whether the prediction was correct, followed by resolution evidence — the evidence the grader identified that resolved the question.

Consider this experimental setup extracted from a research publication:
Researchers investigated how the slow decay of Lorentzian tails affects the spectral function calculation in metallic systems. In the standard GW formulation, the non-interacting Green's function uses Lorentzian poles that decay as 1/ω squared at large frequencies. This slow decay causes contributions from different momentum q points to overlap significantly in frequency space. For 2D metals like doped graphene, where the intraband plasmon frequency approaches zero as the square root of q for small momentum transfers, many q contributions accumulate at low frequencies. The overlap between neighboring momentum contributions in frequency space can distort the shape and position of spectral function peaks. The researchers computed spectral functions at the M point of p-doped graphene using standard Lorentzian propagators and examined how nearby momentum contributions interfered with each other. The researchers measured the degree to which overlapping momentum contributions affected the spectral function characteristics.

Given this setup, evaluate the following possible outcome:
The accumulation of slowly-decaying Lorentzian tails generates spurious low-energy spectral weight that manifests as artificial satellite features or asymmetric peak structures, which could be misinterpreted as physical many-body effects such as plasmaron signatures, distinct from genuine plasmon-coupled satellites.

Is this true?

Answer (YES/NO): NO